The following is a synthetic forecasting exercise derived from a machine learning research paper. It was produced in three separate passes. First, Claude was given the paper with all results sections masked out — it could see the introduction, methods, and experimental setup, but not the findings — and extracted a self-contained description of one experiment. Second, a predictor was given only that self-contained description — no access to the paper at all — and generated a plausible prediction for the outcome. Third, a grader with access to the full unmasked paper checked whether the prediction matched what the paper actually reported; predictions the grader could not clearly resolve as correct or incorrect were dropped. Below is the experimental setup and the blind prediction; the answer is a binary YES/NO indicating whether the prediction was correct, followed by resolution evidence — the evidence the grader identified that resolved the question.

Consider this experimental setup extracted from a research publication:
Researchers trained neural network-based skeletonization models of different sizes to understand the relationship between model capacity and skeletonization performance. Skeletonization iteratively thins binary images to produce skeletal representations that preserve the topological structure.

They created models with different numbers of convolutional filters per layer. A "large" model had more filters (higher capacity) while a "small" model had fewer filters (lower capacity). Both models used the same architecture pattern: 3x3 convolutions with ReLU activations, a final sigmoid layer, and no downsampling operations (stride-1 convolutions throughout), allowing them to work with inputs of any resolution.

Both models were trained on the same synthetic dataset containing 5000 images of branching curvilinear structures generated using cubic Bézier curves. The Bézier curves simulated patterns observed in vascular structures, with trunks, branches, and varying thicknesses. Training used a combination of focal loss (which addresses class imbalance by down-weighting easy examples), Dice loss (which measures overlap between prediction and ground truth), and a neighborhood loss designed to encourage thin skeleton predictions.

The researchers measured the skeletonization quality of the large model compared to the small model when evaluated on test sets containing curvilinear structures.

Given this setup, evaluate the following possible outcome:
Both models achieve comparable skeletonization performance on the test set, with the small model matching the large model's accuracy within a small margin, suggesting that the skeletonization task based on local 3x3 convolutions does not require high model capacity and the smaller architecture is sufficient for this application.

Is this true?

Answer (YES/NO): NO